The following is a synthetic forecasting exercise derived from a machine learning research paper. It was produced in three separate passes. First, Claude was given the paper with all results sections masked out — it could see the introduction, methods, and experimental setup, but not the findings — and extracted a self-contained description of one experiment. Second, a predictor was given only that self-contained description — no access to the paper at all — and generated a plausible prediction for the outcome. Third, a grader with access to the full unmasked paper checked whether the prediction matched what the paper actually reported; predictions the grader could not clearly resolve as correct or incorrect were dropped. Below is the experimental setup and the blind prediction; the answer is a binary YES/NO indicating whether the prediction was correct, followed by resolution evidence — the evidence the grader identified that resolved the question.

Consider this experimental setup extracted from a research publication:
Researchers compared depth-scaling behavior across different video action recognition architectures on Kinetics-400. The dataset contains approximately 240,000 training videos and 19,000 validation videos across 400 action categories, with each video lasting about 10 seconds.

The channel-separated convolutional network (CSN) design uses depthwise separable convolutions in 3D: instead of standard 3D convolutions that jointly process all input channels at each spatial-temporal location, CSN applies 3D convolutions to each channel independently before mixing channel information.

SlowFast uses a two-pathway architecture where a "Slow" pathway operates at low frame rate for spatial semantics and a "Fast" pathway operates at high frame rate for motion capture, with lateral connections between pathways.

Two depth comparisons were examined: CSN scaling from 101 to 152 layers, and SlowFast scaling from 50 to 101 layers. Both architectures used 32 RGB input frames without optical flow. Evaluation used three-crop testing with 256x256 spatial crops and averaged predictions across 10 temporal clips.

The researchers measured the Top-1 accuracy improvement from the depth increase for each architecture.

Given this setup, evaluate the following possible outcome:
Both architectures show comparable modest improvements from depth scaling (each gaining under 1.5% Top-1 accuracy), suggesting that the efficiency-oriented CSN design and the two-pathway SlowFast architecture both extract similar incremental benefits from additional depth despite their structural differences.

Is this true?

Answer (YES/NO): YES